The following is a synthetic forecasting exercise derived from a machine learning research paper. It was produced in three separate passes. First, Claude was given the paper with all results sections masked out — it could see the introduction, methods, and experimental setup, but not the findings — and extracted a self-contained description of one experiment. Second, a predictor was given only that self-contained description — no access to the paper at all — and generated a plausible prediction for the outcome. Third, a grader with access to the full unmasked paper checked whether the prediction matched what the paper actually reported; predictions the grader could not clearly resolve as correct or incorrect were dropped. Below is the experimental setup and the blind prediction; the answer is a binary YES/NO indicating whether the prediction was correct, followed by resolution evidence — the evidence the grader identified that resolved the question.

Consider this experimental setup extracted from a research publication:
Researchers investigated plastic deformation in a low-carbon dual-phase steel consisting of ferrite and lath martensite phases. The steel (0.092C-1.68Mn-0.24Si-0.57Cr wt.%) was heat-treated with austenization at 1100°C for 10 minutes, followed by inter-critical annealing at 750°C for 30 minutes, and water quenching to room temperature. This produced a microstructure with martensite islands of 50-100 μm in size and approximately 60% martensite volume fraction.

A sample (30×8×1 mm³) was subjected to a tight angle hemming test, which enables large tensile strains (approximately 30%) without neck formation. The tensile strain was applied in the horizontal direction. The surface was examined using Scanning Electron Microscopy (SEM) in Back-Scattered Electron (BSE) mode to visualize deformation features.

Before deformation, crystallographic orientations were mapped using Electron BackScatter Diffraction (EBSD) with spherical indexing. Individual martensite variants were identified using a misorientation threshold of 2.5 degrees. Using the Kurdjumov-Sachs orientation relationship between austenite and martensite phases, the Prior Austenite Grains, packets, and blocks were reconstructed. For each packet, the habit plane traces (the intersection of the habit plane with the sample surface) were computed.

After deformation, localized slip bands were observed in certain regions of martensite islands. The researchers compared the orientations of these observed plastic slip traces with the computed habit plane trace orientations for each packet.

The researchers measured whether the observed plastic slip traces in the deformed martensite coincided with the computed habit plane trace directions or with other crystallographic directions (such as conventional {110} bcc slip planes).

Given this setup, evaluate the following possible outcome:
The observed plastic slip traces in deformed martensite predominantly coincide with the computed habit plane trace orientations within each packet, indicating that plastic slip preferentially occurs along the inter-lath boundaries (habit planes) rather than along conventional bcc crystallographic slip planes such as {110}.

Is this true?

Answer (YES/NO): YES